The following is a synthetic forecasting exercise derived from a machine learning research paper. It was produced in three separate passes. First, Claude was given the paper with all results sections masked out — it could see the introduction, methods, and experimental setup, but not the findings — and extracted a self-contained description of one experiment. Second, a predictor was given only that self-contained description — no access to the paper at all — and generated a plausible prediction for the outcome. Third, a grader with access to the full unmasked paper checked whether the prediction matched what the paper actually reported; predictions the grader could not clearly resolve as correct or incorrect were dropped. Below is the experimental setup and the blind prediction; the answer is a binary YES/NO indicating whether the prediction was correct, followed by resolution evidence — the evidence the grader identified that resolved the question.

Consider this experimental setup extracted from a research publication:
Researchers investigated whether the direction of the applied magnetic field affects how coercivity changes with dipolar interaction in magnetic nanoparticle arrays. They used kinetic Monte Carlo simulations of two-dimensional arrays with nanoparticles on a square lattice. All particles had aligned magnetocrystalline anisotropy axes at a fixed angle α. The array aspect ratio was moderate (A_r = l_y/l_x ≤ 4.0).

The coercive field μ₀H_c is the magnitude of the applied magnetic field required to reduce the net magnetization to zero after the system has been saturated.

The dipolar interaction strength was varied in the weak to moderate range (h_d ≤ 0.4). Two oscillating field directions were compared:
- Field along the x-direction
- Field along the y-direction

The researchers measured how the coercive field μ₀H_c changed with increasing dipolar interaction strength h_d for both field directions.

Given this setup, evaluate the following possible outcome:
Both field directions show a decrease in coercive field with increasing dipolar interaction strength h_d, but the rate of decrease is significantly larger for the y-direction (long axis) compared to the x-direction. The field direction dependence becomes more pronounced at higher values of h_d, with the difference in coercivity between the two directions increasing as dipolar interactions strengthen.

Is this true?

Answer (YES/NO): NO